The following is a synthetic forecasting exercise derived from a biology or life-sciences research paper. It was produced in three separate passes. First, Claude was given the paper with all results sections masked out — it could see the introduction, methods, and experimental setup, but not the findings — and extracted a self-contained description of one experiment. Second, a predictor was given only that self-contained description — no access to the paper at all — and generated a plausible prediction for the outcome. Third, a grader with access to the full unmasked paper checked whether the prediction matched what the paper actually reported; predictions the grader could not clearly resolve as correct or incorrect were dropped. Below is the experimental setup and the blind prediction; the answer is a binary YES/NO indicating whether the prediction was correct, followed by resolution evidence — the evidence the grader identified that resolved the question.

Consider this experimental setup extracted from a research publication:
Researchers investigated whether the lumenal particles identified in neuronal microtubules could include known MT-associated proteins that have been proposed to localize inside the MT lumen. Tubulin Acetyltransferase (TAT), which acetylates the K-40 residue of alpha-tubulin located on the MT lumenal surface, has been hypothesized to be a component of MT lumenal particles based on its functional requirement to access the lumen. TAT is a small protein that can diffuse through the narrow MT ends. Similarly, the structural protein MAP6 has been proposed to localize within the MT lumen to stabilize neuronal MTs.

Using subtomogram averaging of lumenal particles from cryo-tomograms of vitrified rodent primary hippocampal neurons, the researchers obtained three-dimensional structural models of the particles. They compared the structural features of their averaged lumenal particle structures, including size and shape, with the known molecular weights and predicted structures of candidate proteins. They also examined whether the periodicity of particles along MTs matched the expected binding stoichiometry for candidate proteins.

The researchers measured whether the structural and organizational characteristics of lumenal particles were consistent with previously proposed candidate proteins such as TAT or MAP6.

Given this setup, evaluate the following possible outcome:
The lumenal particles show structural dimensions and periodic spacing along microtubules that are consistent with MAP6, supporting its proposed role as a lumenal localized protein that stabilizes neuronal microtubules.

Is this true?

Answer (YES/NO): NO